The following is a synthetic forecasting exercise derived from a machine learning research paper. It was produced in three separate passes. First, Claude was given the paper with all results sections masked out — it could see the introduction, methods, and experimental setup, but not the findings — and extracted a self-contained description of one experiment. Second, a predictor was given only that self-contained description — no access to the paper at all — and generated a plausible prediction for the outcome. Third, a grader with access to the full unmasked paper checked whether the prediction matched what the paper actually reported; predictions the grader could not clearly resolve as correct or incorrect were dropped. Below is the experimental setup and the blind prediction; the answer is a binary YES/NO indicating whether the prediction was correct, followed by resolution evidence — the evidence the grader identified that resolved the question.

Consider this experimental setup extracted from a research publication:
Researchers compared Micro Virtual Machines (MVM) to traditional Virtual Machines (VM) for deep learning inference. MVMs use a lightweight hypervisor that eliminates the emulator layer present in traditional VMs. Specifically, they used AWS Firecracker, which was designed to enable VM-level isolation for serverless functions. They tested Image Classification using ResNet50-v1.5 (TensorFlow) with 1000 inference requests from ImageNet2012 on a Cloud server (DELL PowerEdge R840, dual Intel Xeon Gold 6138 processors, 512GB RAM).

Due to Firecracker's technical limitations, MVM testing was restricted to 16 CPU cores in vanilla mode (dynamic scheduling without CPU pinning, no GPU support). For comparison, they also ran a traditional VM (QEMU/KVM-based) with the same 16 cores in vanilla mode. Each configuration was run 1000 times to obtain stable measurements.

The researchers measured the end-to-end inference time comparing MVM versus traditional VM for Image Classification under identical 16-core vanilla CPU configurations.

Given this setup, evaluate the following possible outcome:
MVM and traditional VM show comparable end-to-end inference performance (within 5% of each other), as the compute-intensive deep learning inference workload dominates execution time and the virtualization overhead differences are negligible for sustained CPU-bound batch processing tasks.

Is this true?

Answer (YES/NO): NO